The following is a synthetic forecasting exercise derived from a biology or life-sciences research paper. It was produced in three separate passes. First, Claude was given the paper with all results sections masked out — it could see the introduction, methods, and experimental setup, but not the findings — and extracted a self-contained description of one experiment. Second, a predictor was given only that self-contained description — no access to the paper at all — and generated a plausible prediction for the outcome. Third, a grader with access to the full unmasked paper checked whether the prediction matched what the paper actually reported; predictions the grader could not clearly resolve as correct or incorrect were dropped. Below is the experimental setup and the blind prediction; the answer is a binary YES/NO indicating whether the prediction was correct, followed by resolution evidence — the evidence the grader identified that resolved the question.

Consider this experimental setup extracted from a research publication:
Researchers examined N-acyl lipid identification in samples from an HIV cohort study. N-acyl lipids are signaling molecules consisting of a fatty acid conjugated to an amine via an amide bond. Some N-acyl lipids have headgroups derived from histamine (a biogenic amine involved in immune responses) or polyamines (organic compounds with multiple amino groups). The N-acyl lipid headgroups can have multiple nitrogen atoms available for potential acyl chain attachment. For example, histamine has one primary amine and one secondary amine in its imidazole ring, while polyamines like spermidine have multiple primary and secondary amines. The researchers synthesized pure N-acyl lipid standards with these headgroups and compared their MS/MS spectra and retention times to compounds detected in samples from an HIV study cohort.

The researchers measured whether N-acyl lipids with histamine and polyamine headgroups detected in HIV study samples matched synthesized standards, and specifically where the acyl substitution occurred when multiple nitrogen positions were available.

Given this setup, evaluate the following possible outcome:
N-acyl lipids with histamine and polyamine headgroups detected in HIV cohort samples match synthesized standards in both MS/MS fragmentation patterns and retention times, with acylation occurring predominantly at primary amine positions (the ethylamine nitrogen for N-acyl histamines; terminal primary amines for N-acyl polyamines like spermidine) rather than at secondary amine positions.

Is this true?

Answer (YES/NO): YES